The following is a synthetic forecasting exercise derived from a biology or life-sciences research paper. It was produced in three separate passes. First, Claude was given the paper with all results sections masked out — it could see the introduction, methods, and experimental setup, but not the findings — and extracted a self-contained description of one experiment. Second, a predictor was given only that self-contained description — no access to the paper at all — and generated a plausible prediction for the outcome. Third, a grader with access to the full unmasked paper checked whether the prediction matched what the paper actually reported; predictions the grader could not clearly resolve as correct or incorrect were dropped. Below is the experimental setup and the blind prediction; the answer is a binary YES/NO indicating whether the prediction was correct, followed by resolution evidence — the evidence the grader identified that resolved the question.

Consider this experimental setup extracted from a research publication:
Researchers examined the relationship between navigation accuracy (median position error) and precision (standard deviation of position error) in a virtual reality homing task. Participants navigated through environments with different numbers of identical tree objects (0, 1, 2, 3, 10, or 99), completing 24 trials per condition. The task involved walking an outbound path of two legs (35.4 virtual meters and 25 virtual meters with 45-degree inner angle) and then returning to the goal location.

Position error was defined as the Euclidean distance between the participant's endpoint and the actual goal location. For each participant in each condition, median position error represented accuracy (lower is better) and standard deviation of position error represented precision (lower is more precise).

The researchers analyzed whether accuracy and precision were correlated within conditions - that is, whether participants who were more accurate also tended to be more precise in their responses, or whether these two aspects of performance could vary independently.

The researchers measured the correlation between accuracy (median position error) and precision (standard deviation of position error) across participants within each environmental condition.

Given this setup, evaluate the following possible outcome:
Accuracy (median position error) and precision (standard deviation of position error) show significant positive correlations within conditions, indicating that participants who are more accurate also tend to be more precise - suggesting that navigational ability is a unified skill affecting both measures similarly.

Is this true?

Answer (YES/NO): YES